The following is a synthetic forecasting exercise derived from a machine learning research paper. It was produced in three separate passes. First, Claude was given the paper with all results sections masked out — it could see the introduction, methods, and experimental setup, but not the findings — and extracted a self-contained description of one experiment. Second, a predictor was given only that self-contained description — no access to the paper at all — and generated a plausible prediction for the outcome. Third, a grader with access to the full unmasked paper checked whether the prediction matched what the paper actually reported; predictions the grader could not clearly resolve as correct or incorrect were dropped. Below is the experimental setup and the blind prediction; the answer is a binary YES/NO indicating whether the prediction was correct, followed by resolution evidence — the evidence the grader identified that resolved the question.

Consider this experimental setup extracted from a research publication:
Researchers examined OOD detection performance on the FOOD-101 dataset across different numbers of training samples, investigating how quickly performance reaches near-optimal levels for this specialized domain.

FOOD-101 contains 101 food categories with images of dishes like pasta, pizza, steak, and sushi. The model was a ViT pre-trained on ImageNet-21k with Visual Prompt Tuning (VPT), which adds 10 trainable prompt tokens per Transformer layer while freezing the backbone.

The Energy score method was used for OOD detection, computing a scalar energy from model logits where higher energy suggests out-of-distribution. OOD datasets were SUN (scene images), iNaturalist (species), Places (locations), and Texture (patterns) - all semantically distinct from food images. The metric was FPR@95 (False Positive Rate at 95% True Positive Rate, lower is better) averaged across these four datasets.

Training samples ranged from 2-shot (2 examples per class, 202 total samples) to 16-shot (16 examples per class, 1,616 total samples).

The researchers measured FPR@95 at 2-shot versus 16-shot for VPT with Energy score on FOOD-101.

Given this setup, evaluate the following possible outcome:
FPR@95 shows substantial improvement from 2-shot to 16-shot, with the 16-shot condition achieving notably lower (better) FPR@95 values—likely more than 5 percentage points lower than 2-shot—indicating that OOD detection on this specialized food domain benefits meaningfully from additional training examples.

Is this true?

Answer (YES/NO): NO